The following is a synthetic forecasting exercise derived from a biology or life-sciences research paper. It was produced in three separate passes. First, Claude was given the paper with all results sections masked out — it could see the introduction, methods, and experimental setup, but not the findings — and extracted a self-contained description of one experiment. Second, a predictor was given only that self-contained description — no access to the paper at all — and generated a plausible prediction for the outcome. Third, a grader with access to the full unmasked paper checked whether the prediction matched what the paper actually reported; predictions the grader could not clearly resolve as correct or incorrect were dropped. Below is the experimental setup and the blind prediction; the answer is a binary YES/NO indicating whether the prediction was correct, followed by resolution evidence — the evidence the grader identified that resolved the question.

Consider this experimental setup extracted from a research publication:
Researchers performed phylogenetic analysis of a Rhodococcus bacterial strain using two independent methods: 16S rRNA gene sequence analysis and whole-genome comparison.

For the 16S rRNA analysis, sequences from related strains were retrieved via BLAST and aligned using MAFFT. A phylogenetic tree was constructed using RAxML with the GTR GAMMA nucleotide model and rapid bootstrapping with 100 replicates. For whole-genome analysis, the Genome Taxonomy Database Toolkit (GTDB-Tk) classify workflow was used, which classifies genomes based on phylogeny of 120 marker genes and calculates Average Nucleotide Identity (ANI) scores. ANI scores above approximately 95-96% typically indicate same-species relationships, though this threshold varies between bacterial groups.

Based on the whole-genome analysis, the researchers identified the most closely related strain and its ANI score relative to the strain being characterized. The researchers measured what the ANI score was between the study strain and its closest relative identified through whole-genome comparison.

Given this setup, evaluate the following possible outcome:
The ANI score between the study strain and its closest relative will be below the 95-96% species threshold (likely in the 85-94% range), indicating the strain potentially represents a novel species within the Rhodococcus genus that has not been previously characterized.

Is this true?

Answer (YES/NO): NO